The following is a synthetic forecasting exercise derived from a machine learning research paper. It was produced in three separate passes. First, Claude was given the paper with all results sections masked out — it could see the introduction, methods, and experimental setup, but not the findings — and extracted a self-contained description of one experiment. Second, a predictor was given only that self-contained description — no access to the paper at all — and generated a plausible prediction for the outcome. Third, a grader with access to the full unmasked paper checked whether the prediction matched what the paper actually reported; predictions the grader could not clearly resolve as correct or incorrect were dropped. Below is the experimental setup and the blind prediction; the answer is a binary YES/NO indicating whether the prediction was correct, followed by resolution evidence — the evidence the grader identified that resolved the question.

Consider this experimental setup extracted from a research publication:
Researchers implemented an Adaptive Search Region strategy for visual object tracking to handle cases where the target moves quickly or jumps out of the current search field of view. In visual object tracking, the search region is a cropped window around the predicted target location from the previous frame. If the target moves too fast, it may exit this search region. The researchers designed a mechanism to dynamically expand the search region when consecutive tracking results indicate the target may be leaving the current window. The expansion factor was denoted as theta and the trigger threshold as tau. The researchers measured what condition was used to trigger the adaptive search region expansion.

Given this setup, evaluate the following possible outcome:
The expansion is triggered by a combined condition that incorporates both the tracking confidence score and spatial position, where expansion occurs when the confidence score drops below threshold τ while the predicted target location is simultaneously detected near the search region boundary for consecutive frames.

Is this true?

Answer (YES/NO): NO